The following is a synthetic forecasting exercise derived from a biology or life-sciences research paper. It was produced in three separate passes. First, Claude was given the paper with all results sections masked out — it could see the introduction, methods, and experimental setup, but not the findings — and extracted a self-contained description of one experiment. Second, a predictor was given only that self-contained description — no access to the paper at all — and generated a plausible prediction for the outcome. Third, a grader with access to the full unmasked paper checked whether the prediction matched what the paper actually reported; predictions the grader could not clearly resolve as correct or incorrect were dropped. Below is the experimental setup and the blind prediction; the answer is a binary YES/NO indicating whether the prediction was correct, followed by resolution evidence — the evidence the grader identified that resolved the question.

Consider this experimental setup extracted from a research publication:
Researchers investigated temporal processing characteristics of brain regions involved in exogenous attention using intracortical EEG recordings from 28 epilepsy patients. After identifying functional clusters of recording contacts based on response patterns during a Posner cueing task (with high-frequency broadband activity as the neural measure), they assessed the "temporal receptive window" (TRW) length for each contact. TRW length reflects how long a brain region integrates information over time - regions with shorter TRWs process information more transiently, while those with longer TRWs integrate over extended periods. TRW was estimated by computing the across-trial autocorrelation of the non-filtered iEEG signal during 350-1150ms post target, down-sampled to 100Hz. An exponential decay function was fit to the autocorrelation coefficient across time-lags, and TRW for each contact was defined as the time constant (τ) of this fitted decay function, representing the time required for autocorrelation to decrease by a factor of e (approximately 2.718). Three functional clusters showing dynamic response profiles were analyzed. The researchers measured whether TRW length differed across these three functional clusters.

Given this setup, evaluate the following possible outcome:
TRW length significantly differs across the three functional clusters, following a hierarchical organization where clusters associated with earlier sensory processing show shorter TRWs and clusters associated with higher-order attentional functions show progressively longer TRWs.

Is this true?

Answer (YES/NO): YES